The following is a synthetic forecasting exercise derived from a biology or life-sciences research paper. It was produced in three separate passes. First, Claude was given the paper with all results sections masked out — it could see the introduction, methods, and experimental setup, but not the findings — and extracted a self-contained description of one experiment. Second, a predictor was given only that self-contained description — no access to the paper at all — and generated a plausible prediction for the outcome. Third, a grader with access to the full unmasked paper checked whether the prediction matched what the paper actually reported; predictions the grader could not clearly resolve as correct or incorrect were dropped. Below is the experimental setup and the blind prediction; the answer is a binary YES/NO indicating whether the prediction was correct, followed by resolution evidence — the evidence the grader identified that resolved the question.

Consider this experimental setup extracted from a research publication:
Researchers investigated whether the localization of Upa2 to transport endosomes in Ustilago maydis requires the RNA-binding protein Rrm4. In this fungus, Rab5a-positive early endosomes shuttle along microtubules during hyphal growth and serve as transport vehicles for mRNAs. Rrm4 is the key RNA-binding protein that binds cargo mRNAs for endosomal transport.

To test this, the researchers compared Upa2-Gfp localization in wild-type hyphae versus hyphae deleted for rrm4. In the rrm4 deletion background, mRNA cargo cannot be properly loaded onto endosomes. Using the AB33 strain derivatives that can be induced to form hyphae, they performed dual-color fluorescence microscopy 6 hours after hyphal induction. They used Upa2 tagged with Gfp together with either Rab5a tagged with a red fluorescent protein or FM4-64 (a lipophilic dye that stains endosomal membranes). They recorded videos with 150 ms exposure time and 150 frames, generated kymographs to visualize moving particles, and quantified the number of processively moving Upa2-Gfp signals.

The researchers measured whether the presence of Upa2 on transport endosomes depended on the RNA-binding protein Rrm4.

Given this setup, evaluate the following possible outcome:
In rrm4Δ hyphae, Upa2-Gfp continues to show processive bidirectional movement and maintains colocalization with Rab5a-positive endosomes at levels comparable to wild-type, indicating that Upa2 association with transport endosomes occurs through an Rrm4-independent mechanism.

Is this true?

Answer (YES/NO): NO